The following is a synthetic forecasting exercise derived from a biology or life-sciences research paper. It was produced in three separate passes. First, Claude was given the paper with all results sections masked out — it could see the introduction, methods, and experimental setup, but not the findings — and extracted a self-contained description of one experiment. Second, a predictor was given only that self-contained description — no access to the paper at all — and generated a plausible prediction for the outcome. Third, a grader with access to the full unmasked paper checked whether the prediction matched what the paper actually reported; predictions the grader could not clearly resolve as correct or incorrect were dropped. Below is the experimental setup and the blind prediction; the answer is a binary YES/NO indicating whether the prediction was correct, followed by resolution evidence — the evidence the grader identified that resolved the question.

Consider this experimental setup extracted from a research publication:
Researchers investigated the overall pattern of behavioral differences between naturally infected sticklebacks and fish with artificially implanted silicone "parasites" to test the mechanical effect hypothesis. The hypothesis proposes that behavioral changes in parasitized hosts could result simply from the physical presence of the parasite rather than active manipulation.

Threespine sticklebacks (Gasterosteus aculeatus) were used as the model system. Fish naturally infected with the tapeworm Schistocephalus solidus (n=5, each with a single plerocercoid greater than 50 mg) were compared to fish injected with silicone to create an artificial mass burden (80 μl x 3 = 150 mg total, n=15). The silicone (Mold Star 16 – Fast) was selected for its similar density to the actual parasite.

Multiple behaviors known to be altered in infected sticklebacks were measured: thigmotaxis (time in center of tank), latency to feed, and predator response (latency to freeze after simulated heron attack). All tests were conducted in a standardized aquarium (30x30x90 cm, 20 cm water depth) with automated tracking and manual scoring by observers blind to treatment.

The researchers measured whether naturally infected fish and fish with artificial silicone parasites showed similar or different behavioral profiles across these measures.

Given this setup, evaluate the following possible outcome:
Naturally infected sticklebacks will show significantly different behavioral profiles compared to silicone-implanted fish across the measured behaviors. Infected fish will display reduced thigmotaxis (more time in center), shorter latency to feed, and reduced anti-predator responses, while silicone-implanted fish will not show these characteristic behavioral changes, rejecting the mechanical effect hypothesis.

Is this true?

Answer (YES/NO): YES